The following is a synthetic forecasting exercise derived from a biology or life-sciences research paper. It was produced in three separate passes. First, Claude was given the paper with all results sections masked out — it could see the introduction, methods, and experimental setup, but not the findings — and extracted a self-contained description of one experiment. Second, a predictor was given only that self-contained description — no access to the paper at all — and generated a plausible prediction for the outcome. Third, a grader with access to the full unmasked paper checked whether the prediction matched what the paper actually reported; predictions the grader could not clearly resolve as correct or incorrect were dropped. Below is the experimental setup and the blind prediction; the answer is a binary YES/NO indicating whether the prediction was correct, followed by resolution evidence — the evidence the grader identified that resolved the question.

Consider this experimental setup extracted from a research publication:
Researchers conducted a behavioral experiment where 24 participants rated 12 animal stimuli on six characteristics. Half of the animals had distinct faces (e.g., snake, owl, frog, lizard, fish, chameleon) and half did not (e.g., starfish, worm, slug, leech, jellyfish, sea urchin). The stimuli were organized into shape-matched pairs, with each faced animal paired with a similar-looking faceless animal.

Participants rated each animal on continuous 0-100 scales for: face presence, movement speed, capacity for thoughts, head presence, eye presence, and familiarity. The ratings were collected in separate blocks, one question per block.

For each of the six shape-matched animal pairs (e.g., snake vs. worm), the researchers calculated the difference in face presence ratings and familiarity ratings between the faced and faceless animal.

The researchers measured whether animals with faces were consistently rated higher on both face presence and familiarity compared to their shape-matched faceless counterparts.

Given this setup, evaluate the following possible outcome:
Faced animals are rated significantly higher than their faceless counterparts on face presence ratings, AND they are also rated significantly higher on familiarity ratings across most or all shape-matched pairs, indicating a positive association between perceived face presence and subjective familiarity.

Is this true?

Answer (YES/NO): NO